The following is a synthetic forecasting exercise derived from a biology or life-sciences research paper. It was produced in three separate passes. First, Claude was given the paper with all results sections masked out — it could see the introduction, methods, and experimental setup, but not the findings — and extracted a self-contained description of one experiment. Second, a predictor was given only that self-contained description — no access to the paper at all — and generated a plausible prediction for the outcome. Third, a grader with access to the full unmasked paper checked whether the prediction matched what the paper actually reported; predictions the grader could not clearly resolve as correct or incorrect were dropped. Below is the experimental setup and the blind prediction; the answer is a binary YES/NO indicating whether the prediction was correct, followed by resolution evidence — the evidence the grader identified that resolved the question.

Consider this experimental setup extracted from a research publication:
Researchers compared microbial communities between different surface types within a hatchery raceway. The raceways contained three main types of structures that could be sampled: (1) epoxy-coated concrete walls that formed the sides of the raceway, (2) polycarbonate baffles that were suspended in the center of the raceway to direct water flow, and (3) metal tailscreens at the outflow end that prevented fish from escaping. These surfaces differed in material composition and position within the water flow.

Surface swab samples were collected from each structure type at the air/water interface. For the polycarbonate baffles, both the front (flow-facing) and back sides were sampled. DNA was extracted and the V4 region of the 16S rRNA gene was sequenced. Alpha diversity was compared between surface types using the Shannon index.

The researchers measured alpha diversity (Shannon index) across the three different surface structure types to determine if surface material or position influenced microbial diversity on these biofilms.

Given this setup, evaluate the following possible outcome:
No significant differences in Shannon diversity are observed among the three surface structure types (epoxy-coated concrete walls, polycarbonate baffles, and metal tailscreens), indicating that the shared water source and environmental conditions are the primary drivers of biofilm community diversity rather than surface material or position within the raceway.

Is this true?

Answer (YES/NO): NO